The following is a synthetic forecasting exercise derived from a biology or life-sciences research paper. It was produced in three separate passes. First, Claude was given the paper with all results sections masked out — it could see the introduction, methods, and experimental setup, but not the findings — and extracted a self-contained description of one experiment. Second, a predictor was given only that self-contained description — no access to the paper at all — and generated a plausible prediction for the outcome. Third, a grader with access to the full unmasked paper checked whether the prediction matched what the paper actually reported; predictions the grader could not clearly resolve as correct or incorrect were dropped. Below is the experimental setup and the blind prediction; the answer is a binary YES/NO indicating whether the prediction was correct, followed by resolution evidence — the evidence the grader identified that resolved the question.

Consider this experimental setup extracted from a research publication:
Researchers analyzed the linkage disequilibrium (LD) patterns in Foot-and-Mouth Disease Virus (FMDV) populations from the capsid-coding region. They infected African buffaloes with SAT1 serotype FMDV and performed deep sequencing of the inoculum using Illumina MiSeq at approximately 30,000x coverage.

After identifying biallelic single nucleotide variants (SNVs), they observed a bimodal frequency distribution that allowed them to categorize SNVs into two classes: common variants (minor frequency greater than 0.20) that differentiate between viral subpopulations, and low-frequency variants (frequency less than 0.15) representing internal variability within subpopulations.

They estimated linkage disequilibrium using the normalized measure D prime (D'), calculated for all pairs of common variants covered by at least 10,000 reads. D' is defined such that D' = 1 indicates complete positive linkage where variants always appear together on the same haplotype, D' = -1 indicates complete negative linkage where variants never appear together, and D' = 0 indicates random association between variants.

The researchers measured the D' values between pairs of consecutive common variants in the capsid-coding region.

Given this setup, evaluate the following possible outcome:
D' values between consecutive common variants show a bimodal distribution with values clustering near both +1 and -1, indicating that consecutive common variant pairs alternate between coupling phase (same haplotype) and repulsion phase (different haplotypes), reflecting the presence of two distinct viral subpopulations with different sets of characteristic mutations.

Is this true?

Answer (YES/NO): NO